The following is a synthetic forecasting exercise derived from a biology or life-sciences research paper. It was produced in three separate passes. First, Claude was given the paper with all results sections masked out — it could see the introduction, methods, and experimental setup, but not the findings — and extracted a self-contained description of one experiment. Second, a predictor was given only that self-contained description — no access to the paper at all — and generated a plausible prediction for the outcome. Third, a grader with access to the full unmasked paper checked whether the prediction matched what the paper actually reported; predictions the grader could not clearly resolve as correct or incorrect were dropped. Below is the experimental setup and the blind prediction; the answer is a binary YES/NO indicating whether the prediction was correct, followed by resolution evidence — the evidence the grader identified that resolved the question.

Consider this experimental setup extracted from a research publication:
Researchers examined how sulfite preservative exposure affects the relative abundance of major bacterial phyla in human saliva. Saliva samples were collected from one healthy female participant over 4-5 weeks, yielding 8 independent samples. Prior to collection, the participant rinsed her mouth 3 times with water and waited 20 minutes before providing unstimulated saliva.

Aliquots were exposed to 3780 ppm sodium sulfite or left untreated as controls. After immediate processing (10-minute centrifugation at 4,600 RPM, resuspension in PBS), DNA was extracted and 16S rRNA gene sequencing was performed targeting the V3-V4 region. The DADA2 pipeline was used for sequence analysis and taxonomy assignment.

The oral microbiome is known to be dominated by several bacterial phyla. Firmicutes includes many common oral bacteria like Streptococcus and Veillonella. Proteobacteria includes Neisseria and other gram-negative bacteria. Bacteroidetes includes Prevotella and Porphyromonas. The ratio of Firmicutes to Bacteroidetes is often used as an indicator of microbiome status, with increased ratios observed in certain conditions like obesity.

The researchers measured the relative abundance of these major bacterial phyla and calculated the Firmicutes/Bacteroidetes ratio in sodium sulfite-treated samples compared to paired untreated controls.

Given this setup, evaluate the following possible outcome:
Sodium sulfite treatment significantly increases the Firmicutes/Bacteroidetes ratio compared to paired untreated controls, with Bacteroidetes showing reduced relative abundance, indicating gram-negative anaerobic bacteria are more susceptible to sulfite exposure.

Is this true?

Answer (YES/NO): NO